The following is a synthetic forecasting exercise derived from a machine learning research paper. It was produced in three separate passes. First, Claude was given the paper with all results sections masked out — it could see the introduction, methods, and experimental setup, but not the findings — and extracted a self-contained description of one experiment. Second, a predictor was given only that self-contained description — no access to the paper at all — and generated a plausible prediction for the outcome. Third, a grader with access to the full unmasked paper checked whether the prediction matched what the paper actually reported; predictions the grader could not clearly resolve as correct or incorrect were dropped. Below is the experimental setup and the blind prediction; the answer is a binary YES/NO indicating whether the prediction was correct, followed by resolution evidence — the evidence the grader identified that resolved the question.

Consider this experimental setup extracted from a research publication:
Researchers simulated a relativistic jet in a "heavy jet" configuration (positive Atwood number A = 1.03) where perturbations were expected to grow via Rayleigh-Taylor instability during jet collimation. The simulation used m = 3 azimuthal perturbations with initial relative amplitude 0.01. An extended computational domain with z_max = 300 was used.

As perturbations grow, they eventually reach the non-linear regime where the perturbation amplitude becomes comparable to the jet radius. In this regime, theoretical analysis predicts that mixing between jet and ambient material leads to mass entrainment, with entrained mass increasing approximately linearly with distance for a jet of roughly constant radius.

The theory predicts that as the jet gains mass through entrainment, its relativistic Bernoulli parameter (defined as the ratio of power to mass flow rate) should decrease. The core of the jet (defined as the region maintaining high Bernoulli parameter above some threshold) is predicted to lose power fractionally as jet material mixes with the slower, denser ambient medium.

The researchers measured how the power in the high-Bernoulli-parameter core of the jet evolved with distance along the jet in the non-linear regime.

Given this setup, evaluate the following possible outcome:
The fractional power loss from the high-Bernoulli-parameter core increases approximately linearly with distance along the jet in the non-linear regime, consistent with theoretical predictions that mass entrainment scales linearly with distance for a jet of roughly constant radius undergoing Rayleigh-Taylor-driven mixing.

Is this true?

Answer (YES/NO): NO